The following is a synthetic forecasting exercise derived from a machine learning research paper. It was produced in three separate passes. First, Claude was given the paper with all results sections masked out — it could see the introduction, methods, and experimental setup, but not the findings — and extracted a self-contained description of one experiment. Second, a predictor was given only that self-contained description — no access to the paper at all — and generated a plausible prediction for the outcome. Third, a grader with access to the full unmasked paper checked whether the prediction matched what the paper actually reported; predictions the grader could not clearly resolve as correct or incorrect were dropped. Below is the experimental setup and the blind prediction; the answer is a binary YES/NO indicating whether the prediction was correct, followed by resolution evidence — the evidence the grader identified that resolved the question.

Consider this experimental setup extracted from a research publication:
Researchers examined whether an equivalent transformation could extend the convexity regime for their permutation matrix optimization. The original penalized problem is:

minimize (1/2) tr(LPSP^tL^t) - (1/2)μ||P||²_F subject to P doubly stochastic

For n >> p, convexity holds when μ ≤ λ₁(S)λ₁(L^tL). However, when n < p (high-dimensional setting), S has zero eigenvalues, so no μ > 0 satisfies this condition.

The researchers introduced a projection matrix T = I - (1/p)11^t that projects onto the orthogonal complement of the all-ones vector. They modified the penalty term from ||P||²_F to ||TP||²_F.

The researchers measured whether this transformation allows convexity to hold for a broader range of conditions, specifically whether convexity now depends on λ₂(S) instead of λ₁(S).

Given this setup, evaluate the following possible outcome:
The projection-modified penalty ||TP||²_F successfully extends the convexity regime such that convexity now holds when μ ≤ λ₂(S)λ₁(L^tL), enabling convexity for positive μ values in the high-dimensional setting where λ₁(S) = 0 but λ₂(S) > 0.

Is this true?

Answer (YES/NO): YES